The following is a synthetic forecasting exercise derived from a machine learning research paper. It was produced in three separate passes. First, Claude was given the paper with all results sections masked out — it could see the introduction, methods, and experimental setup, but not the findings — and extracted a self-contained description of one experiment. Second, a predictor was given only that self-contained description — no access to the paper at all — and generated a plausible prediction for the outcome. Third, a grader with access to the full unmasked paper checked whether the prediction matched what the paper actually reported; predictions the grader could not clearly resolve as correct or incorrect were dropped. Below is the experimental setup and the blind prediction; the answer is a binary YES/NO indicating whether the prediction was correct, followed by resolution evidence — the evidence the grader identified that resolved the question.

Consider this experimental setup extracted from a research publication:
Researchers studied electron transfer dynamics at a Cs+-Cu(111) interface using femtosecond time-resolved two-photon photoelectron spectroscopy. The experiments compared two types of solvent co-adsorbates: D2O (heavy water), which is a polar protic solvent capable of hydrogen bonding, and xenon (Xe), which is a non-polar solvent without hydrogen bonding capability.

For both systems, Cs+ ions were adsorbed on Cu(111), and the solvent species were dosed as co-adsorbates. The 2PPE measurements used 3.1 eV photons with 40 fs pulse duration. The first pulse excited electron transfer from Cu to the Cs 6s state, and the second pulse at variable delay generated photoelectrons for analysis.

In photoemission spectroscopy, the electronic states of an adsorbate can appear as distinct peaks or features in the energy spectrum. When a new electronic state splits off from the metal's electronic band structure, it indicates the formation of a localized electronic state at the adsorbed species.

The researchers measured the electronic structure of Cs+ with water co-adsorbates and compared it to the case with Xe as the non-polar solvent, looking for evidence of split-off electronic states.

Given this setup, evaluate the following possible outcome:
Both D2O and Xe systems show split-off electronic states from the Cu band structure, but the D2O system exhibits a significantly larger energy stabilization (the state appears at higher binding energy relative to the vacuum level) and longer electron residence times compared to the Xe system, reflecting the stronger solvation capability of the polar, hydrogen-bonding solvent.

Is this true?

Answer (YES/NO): NO